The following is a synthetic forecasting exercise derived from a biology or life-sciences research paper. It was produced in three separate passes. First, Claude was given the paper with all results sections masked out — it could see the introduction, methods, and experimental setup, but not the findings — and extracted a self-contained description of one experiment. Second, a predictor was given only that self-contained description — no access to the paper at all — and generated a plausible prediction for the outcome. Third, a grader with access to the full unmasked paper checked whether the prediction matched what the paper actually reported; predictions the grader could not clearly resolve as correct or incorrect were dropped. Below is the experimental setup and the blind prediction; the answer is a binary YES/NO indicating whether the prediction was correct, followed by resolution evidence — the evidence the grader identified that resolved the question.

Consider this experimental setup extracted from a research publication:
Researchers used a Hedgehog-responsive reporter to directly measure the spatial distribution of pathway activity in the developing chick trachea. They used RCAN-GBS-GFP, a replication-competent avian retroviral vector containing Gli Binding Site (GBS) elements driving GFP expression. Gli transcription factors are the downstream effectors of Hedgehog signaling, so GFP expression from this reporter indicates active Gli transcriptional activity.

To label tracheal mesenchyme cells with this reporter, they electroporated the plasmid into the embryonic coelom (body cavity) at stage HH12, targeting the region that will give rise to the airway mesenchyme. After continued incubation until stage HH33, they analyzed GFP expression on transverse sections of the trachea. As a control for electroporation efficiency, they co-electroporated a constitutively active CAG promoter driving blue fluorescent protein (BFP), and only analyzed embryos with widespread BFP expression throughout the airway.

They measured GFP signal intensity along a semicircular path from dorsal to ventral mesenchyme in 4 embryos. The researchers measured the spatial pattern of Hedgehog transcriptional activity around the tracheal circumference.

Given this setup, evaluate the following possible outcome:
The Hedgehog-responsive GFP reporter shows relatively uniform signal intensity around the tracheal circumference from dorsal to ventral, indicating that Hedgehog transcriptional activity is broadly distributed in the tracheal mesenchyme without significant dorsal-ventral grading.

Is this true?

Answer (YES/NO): NO